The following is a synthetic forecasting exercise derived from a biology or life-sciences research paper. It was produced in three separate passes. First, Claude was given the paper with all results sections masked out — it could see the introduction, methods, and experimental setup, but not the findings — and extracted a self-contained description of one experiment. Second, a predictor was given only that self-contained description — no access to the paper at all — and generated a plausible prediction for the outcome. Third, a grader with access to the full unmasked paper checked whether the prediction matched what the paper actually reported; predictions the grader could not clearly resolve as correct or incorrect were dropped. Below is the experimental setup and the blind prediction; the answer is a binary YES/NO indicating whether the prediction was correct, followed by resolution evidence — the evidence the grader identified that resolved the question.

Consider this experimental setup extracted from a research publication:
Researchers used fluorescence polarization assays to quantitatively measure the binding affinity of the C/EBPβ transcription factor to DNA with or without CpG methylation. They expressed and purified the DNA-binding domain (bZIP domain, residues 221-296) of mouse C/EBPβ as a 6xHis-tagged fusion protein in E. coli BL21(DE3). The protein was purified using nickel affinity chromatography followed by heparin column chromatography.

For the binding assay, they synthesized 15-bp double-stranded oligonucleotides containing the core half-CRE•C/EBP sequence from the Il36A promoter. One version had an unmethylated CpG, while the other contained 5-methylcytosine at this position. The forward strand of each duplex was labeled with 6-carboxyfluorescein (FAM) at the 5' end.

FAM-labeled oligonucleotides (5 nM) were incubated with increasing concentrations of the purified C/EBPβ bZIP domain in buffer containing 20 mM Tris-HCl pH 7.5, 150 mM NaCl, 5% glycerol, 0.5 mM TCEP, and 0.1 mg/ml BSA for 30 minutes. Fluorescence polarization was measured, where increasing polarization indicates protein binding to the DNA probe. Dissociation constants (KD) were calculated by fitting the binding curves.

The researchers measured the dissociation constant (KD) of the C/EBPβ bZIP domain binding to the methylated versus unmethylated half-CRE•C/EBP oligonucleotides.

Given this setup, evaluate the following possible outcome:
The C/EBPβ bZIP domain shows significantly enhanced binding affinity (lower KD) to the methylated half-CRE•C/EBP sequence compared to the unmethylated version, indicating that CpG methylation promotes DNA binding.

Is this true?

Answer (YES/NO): NO